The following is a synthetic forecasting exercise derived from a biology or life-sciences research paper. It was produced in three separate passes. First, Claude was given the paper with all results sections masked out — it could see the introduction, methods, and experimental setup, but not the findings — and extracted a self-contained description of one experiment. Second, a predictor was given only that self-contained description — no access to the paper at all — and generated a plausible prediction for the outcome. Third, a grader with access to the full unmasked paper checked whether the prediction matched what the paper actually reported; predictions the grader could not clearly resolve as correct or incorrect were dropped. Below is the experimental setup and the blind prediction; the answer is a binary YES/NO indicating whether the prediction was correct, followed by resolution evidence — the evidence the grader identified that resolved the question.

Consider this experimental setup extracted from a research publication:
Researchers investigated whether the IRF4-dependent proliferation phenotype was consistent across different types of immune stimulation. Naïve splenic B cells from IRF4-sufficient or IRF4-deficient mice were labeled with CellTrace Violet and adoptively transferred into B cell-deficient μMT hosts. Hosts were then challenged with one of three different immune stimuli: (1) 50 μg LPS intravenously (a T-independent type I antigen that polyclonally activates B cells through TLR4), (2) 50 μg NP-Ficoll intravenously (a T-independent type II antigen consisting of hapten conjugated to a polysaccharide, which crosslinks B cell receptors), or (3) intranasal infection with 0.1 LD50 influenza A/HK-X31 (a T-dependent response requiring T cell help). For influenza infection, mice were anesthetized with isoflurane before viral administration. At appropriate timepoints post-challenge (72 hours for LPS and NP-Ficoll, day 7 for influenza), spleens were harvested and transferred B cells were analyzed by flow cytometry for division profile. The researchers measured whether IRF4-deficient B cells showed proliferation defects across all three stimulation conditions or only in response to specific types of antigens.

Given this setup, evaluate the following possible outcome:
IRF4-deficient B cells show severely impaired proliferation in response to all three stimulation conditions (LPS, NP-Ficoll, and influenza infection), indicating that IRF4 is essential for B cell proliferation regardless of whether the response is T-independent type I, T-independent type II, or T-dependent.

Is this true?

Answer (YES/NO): YES